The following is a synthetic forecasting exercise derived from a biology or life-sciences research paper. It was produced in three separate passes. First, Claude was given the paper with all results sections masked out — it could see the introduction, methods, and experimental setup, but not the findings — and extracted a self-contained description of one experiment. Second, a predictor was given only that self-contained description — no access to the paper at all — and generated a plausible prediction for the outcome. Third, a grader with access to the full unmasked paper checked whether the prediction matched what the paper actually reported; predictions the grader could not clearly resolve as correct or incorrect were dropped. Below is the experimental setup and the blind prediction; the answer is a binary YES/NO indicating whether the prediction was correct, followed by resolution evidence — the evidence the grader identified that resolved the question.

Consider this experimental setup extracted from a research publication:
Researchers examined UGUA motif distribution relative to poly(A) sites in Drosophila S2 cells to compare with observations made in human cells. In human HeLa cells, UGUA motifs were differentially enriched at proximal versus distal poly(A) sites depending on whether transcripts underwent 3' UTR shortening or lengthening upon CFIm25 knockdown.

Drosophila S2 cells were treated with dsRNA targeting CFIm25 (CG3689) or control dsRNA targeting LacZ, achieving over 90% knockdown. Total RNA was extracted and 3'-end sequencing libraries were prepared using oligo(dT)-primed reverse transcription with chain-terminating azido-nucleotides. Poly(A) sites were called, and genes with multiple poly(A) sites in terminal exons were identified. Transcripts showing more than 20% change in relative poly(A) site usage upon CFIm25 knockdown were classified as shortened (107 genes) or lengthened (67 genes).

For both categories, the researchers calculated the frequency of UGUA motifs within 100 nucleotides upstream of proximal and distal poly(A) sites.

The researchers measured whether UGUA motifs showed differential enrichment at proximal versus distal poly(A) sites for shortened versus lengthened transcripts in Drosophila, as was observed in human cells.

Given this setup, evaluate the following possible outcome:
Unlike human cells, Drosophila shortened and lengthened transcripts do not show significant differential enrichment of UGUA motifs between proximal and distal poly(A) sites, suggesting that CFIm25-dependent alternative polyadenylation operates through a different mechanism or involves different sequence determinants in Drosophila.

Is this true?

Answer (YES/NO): YES